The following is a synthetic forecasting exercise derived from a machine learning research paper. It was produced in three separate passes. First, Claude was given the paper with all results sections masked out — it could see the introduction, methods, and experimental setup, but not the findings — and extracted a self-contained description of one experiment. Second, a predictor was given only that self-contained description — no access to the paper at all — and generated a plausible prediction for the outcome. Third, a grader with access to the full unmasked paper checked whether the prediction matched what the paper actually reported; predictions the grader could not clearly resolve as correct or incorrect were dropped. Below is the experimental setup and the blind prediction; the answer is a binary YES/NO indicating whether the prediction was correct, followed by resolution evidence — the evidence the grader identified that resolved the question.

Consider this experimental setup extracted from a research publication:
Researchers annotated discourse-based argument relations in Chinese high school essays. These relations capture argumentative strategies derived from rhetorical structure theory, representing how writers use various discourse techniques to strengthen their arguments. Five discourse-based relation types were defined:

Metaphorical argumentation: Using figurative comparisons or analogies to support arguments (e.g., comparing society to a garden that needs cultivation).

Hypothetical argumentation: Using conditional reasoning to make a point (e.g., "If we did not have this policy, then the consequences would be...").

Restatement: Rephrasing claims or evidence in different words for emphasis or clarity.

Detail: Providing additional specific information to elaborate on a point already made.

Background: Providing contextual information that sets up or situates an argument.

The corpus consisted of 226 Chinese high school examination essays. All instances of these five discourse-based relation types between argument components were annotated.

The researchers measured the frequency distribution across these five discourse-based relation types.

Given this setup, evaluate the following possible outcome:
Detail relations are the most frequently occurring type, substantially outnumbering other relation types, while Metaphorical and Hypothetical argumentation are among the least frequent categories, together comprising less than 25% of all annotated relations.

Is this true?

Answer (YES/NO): YES